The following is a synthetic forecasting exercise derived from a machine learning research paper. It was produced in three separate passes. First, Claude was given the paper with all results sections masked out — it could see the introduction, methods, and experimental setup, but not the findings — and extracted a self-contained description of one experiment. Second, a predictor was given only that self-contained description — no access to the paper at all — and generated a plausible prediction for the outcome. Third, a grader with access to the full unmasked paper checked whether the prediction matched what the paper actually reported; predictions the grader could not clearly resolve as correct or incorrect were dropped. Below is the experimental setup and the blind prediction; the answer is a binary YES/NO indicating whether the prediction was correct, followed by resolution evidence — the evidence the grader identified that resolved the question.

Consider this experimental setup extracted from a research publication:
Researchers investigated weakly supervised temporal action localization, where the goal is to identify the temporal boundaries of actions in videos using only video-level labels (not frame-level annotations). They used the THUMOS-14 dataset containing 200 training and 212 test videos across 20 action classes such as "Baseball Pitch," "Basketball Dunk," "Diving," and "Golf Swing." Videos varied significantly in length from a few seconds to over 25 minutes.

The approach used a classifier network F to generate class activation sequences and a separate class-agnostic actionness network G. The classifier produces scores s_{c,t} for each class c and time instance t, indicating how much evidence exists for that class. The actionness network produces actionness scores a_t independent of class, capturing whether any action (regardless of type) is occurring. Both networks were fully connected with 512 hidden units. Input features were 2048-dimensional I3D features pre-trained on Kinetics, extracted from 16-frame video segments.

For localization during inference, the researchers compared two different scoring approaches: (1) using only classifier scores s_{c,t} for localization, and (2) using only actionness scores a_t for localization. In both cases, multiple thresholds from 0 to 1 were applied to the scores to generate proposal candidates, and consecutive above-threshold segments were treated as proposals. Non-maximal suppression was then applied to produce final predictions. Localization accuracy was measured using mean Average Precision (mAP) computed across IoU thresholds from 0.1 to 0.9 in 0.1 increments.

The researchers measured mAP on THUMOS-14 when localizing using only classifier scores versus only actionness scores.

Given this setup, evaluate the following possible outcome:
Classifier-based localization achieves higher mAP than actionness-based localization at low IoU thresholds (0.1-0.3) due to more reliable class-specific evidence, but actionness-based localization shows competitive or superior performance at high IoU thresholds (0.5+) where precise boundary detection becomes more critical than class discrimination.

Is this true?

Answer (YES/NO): YES